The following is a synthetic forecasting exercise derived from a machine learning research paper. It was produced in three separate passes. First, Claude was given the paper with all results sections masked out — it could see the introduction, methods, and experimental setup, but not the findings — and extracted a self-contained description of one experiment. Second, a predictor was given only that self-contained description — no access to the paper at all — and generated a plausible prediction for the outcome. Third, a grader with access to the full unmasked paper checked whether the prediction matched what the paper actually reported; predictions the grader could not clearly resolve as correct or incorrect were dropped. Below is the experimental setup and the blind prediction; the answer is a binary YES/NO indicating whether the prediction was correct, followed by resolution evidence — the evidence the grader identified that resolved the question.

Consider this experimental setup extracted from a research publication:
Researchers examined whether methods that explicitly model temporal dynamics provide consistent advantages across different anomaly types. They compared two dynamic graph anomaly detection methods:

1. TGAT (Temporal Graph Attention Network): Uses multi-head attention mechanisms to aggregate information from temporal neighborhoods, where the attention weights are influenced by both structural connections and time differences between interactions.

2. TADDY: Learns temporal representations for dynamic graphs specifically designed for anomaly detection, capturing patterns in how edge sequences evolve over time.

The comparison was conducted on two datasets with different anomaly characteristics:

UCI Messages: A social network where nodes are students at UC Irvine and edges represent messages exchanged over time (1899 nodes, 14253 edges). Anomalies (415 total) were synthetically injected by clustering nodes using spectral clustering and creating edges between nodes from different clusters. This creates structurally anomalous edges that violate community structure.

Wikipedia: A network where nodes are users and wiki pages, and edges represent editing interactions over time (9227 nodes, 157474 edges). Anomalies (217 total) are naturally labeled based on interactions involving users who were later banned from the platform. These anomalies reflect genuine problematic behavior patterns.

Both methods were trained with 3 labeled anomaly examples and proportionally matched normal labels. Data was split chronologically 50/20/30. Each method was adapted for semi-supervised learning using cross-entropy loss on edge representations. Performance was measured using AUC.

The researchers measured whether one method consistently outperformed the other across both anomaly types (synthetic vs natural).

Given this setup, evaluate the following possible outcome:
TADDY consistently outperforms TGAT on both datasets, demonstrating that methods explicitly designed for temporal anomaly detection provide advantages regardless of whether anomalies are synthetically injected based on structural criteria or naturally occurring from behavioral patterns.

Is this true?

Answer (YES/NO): NO